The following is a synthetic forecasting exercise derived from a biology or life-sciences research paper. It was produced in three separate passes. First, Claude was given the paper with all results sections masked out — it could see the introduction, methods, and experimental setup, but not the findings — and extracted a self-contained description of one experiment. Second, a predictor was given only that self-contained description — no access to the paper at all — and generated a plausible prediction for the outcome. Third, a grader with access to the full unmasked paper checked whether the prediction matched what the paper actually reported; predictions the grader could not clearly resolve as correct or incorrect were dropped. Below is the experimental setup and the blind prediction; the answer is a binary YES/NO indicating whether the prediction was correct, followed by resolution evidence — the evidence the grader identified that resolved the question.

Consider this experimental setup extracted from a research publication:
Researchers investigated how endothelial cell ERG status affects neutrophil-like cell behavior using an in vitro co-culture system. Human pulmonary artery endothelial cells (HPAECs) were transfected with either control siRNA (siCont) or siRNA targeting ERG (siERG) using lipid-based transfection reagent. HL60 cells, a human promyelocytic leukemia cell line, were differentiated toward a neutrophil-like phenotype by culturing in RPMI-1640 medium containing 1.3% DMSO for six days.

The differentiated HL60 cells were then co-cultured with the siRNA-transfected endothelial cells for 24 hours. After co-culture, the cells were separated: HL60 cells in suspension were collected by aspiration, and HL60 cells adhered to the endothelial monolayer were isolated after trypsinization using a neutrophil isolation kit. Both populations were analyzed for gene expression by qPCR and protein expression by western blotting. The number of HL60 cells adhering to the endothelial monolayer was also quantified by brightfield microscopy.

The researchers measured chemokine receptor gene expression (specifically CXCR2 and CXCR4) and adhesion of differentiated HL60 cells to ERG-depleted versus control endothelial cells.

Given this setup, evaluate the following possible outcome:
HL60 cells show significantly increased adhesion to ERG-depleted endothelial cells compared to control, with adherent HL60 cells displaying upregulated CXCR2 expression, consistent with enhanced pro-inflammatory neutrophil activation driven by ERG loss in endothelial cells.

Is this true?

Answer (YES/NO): YES